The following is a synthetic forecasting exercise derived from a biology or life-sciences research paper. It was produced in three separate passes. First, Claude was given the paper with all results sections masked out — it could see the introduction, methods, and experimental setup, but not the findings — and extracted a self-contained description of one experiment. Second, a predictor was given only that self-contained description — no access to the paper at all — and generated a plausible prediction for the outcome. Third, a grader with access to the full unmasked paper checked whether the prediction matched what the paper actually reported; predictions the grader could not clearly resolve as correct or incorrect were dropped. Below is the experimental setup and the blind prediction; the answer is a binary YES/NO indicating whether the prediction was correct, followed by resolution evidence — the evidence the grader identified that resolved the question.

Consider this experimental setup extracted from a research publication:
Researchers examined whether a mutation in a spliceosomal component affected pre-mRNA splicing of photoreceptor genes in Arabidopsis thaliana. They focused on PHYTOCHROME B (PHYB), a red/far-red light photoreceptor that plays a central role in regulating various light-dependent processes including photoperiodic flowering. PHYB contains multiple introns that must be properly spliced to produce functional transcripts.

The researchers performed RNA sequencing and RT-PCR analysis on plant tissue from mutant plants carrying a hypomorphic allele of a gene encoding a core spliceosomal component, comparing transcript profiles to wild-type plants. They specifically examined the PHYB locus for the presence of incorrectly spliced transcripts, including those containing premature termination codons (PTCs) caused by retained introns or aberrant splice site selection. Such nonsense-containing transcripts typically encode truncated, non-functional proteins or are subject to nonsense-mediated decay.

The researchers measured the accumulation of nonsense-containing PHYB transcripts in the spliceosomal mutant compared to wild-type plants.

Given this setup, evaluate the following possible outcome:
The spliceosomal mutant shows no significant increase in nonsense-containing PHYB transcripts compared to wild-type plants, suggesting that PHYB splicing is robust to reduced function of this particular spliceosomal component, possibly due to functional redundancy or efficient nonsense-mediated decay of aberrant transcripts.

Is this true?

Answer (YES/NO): NO